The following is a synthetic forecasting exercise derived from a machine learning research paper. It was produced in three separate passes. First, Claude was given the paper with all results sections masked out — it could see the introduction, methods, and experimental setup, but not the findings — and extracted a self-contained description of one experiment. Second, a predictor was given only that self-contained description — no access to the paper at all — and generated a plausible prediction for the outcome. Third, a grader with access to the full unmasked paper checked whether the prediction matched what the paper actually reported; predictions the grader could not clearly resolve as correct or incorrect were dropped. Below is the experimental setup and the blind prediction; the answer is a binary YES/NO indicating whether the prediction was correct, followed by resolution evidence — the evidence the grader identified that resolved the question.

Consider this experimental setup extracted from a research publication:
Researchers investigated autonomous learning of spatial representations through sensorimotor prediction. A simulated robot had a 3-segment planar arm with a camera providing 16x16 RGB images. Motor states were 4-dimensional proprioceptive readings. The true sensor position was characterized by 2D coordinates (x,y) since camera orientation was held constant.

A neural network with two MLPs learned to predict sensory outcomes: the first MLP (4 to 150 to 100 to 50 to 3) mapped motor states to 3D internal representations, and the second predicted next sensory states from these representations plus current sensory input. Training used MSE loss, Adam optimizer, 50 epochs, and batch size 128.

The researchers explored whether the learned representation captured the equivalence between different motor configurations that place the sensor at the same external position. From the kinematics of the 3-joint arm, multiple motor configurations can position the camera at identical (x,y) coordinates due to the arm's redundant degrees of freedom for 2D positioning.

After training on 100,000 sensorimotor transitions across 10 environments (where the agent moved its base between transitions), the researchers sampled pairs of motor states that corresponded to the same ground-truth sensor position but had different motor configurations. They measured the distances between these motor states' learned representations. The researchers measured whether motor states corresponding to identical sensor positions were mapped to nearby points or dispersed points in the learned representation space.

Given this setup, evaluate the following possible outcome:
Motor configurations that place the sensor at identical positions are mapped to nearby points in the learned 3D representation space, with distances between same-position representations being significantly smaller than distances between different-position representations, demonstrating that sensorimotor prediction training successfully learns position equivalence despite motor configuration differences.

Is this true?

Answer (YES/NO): YES